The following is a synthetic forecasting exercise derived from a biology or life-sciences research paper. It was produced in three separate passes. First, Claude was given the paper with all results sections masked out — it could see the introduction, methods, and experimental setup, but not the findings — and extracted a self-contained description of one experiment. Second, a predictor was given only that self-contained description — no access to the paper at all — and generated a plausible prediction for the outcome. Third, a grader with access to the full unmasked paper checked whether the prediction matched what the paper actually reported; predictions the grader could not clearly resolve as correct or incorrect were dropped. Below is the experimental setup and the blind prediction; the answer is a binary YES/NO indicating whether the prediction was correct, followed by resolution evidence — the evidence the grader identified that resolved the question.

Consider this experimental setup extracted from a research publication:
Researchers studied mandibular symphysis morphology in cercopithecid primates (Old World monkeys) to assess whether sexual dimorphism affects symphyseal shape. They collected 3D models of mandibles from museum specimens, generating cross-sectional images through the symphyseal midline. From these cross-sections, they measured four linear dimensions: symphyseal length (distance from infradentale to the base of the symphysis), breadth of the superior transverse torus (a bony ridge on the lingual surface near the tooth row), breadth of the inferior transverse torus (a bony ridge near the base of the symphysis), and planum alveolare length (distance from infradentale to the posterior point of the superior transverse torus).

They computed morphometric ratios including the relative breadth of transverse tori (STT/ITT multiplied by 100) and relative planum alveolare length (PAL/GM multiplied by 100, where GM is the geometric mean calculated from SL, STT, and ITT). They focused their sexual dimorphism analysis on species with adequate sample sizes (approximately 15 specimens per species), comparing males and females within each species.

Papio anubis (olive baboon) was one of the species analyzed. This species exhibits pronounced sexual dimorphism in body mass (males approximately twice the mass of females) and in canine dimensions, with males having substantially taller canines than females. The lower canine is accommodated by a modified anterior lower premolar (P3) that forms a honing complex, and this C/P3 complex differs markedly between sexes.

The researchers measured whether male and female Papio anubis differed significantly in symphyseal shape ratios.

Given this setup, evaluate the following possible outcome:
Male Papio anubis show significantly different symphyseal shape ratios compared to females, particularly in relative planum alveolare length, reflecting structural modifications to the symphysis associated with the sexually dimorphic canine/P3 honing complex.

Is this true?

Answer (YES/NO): YES